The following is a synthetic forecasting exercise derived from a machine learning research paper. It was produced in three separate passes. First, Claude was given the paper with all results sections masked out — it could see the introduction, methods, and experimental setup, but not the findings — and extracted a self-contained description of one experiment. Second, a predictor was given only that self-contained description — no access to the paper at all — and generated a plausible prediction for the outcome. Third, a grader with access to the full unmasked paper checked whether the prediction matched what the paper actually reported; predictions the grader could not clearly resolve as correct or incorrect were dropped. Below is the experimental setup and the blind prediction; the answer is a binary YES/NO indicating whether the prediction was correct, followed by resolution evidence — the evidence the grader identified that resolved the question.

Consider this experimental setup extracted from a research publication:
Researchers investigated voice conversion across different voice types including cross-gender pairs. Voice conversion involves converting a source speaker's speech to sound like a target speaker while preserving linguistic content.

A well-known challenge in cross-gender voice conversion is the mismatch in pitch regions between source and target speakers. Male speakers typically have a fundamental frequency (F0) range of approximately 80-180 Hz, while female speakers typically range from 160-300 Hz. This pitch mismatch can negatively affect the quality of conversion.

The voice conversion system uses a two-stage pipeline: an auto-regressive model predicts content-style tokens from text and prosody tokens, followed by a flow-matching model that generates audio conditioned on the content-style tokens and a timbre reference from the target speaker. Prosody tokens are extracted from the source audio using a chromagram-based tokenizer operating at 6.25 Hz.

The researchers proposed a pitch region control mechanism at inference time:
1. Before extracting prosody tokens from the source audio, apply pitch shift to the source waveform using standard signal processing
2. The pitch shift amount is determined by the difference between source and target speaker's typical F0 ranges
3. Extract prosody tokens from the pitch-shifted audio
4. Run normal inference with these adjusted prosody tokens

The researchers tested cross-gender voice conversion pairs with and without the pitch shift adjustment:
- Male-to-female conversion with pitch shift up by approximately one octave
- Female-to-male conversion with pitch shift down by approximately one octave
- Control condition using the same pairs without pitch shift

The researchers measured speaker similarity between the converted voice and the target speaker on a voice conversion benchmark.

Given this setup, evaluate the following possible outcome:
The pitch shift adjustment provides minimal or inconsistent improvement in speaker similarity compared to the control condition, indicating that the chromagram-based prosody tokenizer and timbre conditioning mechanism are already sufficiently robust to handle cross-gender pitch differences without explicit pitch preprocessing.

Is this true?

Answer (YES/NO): NO